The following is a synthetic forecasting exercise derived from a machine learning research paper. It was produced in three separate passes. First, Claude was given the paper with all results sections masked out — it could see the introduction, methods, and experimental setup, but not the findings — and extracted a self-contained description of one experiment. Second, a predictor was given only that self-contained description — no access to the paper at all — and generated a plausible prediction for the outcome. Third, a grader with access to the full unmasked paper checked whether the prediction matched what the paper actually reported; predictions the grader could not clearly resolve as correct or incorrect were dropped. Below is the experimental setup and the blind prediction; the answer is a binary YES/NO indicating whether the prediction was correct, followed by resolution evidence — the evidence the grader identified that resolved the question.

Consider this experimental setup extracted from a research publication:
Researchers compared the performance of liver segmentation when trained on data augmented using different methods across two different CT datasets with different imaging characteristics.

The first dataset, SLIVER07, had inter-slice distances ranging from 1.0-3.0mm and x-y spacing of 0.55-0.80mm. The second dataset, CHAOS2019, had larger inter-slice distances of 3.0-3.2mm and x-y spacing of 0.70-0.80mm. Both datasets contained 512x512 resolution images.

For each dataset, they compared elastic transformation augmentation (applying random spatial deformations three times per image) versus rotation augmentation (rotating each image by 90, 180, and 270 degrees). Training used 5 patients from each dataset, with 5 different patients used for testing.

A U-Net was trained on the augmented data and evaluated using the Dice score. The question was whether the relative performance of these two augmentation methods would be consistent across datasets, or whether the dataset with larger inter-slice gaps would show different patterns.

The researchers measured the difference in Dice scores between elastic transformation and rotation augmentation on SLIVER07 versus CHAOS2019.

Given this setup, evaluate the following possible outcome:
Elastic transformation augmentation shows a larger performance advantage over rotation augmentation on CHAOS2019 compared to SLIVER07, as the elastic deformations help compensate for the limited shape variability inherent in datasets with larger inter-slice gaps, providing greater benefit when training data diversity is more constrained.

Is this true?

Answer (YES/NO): YES